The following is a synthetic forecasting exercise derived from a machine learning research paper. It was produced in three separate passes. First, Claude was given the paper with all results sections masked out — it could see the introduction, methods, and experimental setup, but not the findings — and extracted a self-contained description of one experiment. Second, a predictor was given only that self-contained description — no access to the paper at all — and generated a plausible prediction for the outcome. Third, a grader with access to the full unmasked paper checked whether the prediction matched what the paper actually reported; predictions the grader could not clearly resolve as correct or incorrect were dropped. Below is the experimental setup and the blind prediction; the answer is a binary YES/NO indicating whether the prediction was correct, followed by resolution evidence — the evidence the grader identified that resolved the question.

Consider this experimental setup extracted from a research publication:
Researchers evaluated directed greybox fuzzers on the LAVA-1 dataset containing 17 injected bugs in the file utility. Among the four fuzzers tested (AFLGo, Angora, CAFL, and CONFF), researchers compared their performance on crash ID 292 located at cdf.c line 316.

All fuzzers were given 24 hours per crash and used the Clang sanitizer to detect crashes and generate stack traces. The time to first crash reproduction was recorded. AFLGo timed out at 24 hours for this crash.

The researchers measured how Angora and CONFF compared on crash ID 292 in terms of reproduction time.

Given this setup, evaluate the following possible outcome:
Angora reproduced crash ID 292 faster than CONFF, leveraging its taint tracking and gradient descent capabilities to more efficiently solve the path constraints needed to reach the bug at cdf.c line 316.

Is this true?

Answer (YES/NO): YES